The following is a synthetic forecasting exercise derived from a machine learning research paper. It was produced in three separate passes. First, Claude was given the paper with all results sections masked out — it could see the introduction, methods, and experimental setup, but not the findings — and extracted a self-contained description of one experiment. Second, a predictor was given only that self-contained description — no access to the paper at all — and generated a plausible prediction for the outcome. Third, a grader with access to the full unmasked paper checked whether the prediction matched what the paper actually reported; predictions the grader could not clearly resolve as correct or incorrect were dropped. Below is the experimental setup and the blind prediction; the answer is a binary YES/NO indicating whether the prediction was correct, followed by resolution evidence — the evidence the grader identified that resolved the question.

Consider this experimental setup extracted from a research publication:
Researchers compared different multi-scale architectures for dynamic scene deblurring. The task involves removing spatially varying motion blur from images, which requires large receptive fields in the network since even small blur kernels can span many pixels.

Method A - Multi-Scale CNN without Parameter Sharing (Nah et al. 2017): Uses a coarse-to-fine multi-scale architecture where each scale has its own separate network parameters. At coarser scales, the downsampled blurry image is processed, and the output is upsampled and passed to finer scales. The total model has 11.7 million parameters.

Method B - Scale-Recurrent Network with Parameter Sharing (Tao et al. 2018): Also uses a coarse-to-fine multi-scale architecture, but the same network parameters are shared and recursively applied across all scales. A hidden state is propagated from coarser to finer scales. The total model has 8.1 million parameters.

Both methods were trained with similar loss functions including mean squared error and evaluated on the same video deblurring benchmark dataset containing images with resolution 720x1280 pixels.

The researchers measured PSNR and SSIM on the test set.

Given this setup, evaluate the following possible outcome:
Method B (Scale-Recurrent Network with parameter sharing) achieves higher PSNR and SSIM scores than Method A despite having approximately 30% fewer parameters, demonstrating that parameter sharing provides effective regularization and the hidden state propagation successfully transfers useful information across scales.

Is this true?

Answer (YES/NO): YES